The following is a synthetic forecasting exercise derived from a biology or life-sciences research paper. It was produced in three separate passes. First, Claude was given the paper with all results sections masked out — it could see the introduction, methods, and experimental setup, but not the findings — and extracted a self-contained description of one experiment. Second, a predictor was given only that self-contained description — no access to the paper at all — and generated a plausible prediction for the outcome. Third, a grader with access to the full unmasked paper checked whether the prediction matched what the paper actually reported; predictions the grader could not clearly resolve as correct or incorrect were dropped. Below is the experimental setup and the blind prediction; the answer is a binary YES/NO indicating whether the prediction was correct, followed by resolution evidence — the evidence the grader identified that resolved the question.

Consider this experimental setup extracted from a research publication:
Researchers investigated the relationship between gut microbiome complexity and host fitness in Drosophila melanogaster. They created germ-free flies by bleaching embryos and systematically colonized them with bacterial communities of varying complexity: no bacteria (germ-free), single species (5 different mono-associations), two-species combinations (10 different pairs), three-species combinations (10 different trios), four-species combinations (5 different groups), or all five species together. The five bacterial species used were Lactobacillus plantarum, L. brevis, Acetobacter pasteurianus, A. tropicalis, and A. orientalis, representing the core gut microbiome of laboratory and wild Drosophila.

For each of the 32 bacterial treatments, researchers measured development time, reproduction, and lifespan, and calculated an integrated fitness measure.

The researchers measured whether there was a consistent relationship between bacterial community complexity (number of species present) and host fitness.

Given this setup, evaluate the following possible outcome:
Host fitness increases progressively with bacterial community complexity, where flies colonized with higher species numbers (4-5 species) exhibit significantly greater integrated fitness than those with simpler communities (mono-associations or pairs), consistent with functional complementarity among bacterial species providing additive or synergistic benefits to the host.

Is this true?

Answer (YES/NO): NO